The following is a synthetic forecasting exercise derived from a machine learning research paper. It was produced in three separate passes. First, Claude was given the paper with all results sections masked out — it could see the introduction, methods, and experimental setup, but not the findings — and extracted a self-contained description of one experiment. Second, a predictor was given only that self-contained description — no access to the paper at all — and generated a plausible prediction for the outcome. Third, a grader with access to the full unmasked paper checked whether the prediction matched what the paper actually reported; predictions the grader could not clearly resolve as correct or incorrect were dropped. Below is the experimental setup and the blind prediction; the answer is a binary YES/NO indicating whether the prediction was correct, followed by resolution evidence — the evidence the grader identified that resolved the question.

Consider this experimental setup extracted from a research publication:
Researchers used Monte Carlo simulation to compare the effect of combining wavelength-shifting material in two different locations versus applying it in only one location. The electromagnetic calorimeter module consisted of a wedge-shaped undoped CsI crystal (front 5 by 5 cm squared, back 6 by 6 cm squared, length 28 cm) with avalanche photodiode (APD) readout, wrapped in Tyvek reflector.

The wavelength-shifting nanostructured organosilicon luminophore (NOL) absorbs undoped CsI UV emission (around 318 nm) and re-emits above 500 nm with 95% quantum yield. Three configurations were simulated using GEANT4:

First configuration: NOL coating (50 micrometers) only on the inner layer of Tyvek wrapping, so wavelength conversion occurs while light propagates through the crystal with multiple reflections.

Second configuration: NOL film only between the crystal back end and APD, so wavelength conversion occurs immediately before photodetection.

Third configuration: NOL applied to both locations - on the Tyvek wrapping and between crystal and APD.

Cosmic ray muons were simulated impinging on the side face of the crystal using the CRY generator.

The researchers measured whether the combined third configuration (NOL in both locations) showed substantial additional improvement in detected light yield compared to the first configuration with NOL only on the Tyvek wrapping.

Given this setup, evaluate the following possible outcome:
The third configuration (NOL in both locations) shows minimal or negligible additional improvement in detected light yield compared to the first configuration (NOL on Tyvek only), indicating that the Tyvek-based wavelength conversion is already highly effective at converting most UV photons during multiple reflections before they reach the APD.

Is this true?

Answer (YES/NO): YES